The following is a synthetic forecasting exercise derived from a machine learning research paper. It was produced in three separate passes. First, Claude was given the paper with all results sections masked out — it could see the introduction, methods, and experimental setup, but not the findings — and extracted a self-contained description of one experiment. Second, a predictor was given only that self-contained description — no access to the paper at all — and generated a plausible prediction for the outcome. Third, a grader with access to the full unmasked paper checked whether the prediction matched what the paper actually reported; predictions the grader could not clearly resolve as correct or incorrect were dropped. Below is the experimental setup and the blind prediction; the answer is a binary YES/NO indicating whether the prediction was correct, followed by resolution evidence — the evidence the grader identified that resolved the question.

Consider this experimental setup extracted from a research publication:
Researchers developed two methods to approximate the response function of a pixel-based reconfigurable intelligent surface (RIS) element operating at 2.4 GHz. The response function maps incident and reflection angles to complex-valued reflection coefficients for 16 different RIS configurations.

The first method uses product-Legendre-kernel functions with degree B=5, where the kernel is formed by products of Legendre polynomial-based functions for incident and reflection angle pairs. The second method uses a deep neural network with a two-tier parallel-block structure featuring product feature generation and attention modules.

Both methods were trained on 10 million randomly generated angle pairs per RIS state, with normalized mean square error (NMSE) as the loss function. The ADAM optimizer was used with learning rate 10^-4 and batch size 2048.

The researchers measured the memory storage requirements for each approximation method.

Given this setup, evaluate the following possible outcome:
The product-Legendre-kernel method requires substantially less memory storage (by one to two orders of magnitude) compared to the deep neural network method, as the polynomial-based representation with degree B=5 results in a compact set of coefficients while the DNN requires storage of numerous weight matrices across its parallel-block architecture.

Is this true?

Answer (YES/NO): NO